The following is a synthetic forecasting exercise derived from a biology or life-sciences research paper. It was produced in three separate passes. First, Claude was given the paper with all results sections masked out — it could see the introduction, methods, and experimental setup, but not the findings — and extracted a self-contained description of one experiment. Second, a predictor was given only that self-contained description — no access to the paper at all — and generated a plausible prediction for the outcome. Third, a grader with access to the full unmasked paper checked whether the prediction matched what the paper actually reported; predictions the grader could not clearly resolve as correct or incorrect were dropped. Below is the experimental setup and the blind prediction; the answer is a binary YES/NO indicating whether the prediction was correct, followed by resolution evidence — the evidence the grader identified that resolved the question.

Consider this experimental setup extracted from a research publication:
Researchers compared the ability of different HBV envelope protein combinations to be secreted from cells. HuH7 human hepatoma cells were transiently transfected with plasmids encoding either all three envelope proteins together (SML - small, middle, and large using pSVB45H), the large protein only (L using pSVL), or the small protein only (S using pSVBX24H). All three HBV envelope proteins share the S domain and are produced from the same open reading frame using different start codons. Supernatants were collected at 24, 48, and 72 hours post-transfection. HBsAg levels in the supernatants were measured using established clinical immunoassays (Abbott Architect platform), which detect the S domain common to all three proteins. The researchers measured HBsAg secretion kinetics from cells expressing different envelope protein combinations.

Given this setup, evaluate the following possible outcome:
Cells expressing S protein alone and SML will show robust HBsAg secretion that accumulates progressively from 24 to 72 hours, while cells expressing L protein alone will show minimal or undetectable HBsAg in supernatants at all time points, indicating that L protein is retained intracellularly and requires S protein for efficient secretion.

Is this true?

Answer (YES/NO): YES